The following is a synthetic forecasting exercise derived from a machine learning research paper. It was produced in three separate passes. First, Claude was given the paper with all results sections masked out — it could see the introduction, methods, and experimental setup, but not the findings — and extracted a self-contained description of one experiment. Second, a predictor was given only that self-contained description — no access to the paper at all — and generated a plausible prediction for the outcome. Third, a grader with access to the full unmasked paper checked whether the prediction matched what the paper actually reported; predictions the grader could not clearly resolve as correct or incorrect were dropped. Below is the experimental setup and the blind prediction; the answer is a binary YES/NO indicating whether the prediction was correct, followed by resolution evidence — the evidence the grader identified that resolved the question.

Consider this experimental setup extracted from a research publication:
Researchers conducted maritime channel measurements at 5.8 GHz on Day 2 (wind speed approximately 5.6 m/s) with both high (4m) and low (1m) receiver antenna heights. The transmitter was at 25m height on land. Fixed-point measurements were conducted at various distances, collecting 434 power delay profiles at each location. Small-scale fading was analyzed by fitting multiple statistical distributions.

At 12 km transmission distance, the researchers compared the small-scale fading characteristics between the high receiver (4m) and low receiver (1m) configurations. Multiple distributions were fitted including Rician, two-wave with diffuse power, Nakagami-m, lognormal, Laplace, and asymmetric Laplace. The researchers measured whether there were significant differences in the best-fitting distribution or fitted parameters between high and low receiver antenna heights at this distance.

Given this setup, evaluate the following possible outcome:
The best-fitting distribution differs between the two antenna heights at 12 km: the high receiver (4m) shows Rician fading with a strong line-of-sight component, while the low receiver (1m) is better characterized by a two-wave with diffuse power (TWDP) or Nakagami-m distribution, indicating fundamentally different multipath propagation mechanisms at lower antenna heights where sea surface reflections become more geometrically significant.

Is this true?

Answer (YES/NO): NO